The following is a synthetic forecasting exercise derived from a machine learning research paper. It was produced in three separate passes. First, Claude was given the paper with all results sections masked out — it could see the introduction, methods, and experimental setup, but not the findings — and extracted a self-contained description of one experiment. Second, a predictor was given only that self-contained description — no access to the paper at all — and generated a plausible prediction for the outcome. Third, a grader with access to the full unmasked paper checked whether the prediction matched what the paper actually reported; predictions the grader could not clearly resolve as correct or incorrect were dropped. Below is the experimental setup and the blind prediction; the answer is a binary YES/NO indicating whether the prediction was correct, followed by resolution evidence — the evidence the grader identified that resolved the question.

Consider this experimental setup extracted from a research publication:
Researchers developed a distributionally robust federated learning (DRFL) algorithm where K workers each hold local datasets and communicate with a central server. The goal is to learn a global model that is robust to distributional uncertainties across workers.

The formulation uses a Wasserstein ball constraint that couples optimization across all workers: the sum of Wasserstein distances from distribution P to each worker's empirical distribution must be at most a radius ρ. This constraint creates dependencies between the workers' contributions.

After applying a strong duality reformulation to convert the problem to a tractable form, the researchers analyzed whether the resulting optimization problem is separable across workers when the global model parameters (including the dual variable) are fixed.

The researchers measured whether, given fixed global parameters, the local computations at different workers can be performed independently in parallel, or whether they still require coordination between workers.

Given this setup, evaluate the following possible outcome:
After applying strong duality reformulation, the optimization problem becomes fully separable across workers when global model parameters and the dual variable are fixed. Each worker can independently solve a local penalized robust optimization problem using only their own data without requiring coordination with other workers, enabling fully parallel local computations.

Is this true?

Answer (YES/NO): YES